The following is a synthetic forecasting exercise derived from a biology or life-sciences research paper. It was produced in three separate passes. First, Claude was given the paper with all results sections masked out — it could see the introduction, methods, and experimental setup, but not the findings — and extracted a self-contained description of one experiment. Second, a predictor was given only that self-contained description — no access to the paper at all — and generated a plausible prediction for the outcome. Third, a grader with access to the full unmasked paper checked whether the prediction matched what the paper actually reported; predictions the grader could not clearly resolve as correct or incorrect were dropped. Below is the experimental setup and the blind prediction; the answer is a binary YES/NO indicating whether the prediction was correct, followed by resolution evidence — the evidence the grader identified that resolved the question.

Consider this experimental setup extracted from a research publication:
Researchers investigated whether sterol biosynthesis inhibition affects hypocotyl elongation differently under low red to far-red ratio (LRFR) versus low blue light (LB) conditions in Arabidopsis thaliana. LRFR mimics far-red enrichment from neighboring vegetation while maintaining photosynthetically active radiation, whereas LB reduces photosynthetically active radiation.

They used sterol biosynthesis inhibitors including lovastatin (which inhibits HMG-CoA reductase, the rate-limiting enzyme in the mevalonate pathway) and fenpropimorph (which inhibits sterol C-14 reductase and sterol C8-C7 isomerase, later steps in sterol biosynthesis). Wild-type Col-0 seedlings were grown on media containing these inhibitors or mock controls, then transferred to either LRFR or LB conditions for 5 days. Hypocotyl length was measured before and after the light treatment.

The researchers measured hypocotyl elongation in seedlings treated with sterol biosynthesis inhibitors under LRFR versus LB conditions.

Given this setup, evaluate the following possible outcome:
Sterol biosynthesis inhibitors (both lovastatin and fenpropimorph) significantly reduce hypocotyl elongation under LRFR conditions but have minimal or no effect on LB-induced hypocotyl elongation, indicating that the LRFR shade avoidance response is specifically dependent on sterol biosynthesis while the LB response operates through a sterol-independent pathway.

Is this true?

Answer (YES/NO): NO